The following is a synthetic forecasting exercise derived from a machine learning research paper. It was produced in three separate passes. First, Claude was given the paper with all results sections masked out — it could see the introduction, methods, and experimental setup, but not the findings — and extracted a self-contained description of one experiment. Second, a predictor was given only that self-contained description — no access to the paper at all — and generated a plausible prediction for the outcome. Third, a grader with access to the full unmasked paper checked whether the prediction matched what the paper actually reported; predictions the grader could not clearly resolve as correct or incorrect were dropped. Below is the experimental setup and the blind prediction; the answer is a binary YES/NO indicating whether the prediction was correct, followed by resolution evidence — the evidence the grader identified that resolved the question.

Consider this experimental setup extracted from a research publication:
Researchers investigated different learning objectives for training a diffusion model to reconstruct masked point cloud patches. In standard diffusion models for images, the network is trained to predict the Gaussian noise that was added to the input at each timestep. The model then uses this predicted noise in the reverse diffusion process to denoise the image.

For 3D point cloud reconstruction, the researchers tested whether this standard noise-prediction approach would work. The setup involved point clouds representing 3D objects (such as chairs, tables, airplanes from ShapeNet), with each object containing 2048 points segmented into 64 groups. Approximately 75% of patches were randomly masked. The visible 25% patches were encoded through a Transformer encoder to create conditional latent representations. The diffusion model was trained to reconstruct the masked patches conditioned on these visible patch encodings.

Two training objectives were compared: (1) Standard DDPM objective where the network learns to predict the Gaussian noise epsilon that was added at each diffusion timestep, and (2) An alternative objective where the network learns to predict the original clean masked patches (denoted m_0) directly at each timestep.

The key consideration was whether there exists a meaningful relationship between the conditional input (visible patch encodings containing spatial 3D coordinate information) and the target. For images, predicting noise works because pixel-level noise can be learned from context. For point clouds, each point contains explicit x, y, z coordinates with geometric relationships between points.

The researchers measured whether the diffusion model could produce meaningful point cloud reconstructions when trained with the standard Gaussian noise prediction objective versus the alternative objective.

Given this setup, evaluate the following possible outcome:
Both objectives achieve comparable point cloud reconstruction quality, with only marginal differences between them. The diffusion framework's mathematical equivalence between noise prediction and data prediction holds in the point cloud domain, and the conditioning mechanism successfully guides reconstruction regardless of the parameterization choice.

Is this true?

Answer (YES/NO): NO